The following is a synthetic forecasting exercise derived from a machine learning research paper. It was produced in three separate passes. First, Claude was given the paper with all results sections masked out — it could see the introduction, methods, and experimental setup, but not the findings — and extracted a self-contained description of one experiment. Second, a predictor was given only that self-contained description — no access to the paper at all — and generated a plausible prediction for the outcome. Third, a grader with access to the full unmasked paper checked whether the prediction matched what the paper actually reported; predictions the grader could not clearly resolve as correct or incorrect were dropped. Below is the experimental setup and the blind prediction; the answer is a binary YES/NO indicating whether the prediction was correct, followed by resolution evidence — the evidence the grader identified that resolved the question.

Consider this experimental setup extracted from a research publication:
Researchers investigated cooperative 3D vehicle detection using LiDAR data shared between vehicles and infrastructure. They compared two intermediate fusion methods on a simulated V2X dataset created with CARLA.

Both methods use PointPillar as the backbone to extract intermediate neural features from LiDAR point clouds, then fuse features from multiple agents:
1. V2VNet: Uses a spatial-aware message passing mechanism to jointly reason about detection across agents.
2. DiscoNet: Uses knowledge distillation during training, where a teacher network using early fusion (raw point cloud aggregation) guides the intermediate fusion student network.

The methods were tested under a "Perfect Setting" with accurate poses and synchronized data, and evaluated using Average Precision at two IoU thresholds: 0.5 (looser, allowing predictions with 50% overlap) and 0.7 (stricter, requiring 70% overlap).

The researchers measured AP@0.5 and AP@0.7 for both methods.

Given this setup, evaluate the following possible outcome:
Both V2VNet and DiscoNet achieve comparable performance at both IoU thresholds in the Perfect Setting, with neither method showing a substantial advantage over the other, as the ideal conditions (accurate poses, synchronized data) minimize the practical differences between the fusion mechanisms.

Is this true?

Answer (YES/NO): NO